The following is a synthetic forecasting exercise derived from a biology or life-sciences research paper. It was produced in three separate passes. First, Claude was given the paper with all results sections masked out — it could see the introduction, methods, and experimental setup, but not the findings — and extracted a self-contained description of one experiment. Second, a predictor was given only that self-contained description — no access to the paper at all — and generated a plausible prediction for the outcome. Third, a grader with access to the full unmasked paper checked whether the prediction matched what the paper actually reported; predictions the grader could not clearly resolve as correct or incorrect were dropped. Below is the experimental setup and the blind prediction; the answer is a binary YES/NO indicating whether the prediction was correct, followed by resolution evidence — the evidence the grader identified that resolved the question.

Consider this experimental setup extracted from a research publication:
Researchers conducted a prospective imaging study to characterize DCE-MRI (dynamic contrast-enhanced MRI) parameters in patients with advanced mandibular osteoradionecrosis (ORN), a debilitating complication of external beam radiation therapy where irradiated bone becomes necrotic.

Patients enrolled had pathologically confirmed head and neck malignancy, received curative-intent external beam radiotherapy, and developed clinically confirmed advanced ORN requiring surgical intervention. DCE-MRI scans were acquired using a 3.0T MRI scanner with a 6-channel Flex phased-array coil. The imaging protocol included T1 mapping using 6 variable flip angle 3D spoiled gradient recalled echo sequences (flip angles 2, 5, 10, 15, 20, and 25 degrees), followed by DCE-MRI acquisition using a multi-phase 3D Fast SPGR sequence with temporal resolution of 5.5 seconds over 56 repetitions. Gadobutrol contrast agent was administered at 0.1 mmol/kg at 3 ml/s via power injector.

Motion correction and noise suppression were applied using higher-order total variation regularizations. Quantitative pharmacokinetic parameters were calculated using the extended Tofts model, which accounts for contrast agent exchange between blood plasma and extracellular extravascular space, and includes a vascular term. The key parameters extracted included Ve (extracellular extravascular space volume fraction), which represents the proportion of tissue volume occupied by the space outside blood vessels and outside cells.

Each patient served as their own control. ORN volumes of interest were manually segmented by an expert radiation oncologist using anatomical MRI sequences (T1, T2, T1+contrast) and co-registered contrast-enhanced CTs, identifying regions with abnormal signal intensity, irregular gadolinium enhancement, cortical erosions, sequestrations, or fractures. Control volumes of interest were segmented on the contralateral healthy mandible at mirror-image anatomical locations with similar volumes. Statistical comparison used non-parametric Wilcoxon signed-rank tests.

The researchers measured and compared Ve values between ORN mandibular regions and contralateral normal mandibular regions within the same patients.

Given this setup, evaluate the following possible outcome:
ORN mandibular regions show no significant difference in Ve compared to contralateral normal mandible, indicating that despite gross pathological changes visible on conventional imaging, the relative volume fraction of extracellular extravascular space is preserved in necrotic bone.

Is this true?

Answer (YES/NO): NO